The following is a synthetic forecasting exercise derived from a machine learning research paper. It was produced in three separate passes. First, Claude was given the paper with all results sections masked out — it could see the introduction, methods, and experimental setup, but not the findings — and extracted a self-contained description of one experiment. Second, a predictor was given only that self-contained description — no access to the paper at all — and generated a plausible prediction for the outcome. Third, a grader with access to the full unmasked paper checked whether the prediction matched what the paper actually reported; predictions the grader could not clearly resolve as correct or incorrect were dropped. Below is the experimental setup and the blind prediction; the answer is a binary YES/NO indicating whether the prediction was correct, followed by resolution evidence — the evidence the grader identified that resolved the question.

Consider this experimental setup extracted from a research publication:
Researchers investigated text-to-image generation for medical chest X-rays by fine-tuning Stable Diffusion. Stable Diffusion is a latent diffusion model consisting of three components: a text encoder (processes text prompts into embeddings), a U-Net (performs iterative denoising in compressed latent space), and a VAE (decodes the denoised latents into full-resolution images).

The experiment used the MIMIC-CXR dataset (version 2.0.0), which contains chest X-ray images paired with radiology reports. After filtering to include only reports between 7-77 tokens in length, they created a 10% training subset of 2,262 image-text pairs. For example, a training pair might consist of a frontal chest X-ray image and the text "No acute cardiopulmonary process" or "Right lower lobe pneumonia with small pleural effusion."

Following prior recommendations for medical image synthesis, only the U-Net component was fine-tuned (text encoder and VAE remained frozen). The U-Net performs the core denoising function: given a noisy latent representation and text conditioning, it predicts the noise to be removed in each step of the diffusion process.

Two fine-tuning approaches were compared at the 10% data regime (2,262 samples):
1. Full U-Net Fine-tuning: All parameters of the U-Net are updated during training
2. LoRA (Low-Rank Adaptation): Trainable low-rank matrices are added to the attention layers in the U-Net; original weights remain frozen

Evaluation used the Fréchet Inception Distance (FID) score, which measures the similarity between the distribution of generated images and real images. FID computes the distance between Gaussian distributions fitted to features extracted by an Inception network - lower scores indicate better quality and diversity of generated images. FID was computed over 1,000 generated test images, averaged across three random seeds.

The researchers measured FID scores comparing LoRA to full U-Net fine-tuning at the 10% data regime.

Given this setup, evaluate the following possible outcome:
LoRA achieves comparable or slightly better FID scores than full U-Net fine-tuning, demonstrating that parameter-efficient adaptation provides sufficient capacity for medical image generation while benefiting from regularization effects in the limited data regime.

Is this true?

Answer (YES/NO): NO